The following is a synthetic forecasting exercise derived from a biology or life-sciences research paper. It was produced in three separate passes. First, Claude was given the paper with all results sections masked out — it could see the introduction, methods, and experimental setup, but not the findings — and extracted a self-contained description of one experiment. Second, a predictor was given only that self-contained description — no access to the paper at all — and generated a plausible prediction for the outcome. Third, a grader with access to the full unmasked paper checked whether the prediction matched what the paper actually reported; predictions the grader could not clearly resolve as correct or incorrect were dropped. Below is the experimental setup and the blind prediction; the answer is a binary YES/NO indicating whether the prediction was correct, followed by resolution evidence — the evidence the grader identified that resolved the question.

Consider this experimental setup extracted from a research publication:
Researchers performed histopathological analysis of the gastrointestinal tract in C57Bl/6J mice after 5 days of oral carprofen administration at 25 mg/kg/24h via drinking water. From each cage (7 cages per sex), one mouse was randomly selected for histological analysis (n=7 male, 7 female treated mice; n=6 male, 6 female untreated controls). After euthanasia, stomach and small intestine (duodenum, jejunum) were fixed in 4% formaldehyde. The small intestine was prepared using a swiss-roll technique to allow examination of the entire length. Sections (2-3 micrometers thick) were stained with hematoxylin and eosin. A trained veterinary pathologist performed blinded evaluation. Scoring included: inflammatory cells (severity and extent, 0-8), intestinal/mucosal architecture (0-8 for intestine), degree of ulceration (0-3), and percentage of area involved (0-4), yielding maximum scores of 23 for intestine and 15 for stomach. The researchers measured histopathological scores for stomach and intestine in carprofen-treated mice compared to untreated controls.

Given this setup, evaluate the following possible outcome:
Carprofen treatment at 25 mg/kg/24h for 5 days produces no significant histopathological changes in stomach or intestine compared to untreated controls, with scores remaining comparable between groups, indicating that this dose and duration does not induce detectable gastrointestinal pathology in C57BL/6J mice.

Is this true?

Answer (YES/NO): YES